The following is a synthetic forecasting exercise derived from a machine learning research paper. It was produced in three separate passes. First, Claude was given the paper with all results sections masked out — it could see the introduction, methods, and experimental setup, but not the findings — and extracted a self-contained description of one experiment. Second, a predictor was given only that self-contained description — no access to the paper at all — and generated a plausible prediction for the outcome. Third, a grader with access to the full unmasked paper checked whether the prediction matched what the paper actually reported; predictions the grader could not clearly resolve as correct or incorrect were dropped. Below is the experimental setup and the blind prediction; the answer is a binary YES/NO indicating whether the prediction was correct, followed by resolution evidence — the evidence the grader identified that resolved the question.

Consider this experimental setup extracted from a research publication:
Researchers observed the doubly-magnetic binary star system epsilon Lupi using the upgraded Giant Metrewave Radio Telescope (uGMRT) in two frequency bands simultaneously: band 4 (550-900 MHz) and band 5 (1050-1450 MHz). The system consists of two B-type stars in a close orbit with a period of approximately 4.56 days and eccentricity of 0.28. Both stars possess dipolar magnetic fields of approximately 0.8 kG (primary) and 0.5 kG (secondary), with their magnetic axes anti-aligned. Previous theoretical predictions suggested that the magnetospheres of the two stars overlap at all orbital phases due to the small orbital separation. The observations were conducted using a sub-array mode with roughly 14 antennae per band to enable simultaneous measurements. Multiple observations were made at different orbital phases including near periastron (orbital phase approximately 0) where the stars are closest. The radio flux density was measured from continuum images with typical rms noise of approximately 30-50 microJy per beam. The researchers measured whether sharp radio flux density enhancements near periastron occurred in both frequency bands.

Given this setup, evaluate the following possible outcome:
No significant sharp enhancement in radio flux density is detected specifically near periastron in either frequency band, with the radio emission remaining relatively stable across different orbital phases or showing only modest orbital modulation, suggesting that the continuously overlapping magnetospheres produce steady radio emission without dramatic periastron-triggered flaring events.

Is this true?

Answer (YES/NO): NO